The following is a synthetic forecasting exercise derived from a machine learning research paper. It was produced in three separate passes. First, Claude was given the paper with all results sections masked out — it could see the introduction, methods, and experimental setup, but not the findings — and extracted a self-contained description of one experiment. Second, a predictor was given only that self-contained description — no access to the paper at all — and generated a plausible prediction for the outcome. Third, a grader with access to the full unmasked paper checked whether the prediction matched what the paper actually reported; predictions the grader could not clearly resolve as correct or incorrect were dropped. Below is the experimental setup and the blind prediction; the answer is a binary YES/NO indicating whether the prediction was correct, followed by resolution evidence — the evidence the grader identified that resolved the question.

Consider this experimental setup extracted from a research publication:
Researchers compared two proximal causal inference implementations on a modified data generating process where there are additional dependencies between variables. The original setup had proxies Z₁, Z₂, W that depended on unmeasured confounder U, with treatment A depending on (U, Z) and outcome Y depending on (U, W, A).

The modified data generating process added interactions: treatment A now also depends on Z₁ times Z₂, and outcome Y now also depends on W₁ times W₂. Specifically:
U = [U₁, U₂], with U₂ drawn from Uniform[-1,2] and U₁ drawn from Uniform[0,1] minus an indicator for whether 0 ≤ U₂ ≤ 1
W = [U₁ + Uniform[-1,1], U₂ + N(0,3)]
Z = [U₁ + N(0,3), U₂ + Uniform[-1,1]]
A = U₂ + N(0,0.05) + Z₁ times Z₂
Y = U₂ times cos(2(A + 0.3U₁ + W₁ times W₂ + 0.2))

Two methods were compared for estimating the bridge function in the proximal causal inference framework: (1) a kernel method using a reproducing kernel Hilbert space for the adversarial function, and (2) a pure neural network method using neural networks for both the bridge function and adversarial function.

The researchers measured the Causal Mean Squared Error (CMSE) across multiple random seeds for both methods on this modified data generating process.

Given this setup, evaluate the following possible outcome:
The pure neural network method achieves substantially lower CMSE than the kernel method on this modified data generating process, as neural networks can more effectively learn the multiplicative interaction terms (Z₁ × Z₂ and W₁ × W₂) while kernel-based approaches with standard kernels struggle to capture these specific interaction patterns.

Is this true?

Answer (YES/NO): NO